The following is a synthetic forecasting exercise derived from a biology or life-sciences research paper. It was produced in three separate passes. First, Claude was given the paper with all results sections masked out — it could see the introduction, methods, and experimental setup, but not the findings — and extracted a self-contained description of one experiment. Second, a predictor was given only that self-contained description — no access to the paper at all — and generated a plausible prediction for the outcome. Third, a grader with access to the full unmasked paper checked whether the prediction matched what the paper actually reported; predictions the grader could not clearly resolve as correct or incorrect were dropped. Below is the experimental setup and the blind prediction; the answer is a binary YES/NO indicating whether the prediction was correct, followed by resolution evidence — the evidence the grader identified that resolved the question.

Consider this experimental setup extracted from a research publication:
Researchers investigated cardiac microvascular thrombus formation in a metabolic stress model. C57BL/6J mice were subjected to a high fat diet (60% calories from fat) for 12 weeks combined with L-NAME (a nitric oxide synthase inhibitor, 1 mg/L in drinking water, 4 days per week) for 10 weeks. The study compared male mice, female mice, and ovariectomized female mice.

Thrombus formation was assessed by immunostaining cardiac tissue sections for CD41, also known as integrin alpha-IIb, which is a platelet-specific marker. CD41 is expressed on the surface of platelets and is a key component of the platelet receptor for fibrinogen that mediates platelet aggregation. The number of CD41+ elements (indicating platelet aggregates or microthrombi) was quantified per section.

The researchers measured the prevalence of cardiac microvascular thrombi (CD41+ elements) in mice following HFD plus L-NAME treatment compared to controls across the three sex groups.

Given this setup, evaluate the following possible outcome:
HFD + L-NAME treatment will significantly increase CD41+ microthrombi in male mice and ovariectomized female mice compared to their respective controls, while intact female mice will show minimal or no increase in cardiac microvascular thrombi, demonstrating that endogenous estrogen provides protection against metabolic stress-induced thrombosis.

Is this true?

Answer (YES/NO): NO